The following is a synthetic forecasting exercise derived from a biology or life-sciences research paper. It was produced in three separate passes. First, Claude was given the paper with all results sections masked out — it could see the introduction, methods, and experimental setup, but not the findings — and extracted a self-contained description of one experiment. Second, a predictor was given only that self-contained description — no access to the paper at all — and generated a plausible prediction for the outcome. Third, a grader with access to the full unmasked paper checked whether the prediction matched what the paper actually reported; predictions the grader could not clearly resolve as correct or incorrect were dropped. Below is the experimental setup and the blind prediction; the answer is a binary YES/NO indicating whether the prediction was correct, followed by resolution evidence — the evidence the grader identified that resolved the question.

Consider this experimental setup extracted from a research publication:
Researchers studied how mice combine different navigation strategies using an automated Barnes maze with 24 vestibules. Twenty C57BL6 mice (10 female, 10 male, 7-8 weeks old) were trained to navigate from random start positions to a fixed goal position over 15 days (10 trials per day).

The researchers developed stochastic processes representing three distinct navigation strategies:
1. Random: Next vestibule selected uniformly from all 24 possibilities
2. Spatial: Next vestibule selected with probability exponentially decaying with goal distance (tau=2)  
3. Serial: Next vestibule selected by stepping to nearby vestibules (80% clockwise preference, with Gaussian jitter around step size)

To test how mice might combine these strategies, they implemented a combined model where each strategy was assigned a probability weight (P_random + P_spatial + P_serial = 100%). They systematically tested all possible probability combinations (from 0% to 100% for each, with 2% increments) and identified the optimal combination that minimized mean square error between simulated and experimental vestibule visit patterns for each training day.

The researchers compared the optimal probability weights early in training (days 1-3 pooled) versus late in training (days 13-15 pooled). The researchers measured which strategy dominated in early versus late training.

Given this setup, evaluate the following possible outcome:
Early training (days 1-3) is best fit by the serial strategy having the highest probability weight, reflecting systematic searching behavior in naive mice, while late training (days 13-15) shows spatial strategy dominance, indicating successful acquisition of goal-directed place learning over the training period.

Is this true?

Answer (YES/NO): NO